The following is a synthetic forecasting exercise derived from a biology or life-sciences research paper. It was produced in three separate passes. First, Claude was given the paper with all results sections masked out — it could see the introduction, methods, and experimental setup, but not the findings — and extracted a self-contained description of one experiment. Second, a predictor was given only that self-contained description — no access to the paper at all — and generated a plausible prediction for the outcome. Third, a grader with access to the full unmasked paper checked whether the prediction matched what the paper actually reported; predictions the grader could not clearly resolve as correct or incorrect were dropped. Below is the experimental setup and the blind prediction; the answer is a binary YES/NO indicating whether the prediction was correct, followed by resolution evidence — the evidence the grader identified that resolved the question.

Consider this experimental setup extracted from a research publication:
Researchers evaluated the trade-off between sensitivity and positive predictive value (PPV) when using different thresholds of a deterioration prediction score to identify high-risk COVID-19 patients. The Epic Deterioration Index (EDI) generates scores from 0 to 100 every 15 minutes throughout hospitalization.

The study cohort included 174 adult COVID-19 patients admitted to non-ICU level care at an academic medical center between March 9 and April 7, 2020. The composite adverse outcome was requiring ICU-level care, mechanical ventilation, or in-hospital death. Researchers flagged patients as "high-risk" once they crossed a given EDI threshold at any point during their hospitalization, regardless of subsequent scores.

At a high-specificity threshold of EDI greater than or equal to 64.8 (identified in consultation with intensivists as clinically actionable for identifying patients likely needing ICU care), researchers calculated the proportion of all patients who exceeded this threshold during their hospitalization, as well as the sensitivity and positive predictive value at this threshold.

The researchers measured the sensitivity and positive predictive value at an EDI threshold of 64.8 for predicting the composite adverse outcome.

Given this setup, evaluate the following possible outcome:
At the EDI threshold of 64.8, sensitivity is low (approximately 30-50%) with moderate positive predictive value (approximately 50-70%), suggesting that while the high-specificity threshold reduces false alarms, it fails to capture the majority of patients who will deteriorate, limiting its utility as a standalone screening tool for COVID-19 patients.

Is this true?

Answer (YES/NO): NO